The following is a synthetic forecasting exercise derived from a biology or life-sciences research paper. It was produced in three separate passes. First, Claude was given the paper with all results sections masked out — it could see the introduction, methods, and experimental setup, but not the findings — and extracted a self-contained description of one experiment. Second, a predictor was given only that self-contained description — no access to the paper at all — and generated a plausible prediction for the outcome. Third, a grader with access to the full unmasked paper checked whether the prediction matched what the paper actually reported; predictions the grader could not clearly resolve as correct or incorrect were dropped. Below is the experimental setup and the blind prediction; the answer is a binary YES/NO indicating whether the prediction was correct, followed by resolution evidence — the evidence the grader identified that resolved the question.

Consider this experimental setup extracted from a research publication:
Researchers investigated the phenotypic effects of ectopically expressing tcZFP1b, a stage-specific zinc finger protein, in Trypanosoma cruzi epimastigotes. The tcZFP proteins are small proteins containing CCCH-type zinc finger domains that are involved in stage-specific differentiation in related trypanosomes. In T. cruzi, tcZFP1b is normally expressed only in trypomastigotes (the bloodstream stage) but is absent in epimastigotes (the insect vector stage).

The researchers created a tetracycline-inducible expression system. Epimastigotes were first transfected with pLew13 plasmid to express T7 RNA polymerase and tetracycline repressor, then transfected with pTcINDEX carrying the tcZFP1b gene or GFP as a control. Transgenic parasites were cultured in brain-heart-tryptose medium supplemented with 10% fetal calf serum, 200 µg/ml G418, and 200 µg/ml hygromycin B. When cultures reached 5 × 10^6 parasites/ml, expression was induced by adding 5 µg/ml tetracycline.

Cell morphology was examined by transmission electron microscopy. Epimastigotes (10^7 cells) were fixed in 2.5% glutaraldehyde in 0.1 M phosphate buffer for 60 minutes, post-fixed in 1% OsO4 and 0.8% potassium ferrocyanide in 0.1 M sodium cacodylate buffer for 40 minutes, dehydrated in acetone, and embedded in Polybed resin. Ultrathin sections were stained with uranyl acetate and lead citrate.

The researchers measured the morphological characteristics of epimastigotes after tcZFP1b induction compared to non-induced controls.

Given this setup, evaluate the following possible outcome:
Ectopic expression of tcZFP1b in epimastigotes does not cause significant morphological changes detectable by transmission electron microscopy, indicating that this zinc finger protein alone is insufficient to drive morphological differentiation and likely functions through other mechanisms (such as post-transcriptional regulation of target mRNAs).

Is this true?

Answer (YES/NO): NO